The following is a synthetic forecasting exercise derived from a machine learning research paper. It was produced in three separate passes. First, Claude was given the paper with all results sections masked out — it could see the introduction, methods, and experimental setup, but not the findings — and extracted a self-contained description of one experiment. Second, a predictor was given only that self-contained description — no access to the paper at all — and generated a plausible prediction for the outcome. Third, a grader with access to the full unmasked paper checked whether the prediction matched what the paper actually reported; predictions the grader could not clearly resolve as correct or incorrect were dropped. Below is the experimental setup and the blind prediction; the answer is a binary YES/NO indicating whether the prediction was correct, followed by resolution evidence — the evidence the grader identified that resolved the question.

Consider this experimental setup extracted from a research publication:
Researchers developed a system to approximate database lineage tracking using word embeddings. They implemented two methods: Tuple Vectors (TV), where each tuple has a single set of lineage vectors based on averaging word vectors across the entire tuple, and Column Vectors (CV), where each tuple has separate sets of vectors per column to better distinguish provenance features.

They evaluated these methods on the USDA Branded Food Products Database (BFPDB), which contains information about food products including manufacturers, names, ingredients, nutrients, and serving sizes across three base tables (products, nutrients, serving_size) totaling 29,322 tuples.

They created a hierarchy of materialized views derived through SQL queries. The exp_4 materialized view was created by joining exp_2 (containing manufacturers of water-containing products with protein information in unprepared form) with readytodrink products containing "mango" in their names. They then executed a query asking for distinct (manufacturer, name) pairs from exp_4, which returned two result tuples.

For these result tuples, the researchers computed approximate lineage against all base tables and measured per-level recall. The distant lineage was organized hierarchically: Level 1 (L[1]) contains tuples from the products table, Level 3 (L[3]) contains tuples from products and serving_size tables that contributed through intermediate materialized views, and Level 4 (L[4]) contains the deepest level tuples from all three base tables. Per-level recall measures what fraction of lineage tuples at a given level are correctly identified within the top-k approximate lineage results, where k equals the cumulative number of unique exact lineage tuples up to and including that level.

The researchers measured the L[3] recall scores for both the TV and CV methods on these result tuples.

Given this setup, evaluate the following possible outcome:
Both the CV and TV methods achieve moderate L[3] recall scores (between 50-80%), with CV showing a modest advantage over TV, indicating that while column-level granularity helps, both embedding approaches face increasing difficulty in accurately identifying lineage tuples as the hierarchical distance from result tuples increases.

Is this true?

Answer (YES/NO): NO